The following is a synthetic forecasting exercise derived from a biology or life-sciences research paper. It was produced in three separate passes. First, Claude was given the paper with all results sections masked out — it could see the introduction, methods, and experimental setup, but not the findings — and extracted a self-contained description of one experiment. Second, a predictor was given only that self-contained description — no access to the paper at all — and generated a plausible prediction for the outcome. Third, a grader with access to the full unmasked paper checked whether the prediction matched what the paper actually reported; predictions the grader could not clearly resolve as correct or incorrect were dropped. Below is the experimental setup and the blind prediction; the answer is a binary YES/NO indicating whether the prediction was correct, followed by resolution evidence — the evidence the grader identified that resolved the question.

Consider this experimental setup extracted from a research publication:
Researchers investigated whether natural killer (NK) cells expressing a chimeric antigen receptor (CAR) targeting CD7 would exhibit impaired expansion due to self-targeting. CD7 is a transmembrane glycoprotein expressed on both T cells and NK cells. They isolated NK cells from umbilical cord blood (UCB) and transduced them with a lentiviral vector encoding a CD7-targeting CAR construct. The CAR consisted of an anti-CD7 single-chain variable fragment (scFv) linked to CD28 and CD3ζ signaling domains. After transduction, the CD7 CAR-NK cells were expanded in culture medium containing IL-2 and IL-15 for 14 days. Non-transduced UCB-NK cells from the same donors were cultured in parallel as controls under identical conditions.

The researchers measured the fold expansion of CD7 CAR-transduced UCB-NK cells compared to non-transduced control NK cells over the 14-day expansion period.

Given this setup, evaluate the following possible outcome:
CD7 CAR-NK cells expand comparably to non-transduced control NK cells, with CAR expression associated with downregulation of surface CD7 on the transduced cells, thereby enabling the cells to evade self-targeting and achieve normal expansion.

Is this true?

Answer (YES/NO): NO